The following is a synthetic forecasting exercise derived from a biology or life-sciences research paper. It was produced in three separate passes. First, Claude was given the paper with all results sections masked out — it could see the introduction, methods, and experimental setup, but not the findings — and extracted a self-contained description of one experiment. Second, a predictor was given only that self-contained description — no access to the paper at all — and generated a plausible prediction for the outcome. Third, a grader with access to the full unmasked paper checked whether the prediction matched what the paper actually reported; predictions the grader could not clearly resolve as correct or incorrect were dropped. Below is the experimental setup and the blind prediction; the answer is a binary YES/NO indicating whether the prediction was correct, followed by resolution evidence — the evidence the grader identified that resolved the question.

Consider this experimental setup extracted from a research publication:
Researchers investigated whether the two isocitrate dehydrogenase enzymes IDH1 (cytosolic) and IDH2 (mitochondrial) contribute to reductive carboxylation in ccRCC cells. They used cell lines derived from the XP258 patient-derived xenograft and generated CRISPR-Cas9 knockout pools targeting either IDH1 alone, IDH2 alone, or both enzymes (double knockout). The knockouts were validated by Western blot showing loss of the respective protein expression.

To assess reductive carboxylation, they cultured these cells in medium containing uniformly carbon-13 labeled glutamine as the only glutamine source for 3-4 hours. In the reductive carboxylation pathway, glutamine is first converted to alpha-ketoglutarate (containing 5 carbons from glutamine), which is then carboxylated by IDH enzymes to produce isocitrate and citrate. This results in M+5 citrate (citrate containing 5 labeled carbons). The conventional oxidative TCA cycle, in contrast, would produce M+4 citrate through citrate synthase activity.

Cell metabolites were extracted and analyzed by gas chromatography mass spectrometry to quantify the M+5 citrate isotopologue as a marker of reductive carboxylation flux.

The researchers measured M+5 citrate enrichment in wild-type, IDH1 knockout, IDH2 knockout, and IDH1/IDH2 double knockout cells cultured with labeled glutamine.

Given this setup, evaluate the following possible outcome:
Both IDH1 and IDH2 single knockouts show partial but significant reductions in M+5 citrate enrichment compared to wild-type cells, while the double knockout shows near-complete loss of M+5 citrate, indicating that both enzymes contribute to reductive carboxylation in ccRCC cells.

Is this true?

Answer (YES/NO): NO